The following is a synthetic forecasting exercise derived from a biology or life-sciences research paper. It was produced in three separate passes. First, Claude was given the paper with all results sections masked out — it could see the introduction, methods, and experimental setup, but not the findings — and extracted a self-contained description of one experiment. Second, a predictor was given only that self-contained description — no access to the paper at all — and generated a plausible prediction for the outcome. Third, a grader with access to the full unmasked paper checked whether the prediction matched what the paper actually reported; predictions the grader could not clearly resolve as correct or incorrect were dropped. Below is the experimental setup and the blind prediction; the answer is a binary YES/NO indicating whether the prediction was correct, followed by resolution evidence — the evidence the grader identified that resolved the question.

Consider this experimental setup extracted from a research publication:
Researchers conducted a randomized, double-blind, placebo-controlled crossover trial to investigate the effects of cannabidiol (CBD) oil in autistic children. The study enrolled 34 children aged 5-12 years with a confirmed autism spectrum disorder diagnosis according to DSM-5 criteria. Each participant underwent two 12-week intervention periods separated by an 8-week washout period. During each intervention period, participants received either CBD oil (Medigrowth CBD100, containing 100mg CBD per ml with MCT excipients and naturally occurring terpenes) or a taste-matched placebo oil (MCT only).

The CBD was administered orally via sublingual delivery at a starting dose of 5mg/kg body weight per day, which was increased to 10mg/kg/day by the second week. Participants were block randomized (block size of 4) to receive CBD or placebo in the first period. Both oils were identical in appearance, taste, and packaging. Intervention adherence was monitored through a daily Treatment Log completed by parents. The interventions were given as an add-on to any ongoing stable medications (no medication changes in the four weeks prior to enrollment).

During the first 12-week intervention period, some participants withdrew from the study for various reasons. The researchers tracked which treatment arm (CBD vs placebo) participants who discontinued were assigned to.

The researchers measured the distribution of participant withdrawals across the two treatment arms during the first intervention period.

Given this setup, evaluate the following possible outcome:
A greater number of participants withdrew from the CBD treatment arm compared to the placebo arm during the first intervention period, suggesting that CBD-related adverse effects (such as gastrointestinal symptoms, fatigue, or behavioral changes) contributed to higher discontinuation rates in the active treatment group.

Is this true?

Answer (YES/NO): YES